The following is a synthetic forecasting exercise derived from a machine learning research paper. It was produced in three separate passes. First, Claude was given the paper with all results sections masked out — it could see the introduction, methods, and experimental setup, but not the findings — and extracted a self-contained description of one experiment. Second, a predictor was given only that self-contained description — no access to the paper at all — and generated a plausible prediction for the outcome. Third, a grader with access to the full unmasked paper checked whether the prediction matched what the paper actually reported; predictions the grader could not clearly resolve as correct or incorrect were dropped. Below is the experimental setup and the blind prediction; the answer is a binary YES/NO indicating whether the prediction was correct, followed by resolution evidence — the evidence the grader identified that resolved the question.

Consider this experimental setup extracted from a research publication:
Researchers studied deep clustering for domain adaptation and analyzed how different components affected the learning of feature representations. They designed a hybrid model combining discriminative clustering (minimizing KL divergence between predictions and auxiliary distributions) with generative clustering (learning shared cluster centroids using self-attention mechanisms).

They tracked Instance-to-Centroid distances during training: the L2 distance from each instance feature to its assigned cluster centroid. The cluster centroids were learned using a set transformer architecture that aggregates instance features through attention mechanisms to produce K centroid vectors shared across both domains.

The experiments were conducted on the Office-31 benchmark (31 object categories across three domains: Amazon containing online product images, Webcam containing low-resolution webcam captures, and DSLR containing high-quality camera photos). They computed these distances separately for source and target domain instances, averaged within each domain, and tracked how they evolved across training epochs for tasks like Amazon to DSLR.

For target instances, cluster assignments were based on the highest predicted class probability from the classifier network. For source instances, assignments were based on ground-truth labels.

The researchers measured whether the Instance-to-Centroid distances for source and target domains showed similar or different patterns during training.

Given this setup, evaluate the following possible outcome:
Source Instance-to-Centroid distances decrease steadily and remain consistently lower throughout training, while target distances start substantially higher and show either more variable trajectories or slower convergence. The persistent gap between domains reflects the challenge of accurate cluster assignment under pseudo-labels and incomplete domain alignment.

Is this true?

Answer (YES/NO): NO